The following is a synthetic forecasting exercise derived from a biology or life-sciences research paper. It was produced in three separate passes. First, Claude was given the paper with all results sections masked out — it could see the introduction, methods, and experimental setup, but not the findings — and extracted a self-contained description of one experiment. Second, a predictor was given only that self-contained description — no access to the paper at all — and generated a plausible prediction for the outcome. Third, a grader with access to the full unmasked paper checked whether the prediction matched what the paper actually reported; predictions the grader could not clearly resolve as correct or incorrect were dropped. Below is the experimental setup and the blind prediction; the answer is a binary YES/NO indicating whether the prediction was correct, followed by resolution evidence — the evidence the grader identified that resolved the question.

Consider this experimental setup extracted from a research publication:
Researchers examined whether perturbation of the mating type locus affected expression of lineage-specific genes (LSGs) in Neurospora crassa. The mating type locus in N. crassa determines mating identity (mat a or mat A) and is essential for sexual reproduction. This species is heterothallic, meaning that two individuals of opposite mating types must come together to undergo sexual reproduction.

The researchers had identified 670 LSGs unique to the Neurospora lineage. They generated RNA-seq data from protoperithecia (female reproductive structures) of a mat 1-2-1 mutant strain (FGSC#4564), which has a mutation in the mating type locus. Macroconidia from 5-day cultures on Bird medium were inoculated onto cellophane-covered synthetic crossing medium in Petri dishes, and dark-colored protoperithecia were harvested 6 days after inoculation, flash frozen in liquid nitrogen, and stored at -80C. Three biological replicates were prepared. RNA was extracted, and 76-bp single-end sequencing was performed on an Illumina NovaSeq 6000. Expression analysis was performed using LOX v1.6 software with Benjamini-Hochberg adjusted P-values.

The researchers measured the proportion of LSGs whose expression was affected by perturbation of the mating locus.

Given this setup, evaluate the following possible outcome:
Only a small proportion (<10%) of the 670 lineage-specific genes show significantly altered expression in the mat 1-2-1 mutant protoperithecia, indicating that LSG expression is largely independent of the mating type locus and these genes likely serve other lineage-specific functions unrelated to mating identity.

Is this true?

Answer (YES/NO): NO